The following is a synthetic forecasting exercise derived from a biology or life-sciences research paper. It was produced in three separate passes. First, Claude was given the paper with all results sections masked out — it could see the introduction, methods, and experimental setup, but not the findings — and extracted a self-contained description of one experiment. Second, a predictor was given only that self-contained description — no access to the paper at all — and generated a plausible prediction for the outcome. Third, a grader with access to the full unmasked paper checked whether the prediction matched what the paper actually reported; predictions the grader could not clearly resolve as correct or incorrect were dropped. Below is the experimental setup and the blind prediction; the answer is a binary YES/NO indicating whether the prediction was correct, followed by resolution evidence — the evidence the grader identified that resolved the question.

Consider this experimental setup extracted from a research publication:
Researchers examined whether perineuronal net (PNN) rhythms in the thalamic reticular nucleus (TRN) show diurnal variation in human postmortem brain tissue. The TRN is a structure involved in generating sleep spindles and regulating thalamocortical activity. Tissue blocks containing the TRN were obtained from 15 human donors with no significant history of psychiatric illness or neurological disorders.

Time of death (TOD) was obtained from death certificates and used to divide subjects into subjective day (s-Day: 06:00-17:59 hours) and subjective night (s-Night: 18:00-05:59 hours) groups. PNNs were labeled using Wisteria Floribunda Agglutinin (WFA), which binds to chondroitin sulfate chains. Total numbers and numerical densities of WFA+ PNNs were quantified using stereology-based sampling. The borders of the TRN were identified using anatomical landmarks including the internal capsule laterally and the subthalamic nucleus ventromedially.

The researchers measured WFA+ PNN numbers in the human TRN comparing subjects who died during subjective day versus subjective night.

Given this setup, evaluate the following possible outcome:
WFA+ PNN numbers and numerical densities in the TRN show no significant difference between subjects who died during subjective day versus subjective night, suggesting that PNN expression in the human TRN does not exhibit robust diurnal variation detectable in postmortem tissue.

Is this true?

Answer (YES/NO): NO